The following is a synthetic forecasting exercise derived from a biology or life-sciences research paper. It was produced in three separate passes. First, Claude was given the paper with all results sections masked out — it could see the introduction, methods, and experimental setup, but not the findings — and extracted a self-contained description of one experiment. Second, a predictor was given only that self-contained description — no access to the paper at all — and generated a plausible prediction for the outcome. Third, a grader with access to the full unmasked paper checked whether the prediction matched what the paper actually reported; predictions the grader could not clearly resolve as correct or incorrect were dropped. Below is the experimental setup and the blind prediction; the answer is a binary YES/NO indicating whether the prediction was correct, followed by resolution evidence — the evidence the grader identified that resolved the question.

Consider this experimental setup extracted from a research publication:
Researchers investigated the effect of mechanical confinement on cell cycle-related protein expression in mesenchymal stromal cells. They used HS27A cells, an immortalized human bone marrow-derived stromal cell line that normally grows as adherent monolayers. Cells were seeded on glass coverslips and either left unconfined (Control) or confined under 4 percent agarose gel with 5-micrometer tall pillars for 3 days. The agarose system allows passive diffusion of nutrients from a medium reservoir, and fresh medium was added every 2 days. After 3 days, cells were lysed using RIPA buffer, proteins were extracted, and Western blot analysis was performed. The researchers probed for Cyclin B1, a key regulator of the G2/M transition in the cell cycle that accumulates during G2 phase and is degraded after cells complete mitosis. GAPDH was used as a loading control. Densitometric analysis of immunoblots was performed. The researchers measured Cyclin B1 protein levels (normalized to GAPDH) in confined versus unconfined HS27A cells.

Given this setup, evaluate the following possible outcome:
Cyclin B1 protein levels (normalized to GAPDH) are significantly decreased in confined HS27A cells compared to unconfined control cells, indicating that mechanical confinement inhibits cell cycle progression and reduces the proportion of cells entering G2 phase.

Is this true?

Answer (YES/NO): YES